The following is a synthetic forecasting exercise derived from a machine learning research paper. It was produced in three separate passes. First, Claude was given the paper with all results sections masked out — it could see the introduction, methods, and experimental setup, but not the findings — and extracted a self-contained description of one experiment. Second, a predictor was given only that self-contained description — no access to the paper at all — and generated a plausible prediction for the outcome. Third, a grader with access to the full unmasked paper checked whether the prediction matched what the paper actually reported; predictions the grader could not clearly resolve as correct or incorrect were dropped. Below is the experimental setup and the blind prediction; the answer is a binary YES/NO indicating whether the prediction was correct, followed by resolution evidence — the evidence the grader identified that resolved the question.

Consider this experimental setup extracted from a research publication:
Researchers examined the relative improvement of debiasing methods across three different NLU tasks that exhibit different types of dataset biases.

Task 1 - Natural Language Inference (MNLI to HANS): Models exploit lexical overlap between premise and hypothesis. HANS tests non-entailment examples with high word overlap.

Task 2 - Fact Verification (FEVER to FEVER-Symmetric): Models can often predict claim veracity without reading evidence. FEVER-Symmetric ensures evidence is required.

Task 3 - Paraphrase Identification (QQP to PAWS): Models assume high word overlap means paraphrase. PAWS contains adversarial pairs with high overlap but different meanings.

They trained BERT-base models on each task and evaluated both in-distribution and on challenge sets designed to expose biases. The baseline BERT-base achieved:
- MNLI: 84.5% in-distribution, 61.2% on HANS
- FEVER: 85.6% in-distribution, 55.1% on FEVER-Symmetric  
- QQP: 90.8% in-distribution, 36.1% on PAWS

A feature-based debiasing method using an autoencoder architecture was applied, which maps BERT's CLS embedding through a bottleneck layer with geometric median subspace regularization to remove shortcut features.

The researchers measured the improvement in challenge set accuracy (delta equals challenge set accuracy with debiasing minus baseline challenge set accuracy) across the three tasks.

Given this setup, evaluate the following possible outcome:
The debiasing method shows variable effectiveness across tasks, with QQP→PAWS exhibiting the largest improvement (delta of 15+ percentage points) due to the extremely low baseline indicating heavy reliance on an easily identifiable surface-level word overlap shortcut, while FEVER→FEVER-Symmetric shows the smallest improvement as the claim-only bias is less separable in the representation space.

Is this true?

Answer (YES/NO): YES